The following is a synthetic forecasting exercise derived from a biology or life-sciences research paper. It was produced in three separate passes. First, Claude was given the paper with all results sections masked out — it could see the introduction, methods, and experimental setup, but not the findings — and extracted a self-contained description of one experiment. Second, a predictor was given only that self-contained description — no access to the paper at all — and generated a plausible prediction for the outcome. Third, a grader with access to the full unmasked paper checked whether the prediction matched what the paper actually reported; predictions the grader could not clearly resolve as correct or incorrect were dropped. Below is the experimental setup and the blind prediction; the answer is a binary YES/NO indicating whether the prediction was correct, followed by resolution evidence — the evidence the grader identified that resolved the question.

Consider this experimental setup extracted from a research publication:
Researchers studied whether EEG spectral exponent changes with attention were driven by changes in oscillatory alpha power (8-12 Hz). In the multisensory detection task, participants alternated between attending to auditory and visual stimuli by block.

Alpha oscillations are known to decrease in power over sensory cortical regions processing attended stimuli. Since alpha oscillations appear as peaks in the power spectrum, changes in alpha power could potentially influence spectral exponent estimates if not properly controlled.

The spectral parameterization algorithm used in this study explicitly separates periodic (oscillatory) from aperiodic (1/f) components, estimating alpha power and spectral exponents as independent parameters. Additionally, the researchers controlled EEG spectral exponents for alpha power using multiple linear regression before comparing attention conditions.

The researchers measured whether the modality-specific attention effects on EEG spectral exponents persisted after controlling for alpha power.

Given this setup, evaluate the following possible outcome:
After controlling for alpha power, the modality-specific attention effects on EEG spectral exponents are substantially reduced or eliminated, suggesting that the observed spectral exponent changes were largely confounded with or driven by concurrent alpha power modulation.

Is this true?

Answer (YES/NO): NO